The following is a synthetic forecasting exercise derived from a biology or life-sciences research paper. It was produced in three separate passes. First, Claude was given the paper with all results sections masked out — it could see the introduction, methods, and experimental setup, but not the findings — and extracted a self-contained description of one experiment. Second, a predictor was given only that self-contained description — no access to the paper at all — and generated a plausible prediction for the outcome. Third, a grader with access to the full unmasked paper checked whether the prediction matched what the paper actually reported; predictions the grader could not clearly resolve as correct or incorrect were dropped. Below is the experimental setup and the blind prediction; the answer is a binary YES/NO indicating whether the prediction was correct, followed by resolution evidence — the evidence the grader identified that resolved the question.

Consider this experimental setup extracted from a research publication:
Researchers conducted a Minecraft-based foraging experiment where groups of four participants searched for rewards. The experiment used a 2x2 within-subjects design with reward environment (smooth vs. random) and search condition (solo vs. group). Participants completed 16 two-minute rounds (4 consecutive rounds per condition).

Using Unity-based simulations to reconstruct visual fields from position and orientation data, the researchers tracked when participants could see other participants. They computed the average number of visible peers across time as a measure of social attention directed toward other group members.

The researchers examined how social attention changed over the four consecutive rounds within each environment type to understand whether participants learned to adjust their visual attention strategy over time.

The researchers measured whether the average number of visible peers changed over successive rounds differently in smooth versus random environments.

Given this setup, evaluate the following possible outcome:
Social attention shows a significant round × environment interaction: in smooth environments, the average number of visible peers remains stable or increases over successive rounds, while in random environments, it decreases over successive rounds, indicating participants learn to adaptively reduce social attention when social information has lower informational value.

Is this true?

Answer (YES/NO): NO